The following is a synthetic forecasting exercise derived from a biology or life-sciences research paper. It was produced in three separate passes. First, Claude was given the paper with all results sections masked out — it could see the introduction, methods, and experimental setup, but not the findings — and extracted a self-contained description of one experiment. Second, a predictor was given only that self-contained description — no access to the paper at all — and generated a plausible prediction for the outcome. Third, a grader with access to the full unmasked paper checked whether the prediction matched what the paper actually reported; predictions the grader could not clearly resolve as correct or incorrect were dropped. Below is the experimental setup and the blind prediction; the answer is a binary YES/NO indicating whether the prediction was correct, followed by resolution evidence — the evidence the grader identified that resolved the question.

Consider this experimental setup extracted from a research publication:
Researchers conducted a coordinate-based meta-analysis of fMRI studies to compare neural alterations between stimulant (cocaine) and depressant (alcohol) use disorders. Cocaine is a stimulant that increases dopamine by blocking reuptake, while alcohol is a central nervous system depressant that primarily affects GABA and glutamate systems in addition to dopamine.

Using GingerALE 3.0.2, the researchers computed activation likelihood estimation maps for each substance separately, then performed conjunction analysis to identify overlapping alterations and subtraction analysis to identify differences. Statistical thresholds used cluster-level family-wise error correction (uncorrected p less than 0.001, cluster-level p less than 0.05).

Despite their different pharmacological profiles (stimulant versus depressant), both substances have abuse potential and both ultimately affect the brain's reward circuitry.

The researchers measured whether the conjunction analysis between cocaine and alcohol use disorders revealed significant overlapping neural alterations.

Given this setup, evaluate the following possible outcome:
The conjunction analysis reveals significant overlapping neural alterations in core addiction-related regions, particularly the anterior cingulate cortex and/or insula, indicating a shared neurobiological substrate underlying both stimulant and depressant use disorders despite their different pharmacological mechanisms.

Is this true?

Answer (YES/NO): NO